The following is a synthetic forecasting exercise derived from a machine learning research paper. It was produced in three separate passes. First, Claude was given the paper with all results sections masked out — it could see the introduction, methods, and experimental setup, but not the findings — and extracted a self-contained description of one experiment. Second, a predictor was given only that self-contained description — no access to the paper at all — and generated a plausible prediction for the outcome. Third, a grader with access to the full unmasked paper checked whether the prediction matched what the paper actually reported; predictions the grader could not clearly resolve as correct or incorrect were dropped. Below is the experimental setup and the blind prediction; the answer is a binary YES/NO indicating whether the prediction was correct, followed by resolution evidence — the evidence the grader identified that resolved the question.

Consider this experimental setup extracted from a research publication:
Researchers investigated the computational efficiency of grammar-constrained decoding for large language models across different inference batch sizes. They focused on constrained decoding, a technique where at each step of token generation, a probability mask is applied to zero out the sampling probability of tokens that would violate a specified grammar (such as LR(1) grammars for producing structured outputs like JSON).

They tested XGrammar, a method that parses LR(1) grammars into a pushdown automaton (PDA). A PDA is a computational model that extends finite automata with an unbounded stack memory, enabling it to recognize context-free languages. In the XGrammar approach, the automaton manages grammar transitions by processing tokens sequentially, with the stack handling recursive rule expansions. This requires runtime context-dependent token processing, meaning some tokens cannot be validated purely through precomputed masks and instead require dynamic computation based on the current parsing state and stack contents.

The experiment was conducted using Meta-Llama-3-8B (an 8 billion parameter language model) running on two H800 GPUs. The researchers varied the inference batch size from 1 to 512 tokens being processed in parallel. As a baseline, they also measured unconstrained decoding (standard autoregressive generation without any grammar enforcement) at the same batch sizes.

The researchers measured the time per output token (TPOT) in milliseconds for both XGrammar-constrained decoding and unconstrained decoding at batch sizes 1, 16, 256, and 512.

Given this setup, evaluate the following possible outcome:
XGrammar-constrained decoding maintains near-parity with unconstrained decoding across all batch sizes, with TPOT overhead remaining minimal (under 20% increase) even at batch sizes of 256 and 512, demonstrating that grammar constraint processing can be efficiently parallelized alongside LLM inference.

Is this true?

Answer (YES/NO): NO